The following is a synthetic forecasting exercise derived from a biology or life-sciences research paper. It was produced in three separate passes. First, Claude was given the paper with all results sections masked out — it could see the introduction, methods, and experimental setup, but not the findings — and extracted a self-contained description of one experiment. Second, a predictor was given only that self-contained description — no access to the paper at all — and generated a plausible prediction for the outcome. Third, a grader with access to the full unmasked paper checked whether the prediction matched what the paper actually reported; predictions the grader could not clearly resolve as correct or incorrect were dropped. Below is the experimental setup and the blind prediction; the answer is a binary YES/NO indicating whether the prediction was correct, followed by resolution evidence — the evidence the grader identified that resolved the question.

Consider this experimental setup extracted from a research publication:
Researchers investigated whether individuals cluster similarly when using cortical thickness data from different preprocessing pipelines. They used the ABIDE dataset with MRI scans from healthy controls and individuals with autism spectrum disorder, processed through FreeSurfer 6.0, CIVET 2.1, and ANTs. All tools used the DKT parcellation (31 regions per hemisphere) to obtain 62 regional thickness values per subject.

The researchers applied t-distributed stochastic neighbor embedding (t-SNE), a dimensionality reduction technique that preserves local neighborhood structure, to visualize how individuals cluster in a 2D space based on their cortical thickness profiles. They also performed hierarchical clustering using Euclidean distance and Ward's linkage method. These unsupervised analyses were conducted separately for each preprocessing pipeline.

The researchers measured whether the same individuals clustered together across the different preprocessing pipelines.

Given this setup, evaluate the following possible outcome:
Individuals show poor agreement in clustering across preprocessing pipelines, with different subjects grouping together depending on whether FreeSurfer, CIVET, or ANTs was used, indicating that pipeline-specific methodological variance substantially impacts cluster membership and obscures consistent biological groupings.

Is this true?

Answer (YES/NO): YES